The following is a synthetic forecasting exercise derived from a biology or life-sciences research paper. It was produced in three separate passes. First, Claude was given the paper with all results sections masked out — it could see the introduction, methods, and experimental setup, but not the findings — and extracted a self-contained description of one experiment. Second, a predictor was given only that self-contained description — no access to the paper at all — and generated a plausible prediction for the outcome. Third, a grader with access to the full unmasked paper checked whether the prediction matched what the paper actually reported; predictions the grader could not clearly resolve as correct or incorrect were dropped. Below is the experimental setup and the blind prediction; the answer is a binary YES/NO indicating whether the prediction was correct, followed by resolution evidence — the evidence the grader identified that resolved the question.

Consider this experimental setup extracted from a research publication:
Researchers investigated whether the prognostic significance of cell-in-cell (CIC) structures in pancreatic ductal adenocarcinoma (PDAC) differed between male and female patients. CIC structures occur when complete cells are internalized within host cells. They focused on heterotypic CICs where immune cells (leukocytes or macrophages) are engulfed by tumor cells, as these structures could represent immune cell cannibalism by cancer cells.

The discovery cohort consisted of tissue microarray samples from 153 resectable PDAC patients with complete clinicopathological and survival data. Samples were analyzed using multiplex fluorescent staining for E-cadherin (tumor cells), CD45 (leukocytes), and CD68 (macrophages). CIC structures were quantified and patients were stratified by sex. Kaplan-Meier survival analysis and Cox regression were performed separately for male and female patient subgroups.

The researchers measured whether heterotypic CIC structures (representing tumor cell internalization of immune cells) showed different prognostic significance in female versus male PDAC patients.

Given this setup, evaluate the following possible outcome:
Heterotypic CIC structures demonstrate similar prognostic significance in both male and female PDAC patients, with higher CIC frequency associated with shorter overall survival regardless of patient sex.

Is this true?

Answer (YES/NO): NO